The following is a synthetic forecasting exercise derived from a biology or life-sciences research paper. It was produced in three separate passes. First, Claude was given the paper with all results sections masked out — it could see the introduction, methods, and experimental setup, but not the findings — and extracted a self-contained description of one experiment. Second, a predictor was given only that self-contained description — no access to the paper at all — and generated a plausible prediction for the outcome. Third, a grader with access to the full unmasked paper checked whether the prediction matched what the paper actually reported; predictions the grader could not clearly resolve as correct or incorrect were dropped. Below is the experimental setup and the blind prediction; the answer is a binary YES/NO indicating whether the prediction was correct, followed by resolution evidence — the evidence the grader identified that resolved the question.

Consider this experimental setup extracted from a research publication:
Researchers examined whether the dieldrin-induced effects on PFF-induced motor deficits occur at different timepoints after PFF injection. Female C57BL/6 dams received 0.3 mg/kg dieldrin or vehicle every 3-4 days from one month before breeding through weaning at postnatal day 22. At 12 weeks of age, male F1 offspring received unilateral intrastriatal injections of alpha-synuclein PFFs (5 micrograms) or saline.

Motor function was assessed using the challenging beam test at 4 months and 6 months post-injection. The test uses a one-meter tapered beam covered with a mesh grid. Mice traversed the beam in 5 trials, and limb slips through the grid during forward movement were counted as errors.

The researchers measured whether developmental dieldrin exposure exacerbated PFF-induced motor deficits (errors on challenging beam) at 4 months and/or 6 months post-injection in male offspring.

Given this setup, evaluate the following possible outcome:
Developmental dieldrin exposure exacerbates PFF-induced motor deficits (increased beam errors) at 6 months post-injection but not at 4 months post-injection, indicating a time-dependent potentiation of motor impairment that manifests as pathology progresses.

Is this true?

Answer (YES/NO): NO